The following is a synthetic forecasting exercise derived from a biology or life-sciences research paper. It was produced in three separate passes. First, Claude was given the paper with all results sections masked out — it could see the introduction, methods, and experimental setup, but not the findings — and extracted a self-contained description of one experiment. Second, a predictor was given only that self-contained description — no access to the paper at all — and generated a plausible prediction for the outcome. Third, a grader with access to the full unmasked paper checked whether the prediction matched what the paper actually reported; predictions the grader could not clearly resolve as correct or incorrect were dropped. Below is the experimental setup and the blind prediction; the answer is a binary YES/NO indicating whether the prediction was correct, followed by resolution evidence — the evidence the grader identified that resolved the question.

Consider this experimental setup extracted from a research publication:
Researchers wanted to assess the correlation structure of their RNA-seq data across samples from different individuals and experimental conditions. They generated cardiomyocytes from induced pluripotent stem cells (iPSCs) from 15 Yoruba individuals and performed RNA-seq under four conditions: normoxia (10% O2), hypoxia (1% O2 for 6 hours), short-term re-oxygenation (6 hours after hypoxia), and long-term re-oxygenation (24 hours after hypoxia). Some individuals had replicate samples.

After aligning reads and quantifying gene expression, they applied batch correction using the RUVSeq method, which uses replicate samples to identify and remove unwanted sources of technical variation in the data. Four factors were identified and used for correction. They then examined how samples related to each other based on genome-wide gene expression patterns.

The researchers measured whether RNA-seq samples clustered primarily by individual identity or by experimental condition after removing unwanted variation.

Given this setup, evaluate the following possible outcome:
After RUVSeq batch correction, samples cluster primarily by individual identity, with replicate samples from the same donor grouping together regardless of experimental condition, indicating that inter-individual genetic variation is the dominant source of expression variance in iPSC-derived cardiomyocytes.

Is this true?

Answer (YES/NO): NO